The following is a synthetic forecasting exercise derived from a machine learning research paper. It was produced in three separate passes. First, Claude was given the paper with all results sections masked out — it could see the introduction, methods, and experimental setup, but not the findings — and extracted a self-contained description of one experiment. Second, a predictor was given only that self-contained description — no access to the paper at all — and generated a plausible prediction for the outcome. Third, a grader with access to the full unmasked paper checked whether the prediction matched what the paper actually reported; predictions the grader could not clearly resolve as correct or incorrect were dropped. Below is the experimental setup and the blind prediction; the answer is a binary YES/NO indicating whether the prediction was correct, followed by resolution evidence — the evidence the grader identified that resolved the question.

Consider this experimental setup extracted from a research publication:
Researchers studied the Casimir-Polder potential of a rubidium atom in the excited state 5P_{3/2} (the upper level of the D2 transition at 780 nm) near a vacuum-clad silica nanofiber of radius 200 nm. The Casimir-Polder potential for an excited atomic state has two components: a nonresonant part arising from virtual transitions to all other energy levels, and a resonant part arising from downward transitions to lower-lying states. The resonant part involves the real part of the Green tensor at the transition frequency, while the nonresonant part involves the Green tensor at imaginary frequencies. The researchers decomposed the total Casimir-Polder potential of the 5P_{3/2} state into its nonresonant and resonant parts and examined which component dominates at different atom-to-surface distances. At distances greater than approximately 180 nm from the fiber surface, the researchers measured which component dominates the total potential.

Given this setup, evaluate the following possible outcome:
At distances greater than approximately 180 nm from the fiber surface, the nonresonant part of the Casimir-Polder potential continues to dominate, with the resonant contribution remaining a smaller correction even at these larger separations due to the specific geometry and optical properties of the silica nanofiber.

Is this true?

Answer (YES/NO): NO